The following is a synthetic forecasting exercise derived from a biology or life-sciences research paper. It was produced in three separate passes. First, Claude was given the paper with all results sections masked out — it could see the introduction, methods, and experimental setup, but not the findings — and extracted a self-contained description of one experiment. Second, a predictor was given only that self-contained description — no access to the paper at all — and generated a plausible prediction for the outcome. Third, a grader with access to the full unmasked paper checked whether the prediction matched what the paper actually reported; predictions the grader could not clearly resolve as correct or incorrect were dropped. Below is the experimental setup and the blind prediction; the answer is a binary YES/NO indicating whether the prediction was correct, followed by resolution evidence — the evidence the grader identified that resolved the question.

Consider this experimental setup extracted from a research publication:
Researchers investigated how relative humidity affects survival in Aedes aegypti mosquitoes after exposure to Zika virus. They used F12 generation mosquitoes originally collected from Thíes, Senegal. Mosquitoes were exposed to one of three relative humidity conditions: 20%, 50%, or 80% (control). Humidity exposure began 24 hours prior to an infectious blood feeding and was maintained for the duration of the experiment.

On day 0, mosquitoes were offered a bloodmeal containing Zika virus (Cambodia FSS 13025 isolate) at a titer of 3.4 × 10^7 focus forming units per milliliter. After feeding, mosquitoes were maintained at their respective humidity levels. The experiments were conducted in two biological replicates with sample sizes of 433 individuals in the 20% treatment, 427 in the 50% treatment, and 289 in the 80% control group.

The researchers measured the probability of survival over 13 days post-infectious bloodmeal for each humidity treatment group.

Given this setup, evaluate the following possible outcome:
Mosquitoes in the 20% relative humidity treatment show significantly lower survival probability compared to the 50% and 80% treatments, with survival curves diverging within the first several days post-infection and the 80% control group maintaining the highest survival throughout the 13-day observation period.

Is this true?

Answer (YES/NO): YES